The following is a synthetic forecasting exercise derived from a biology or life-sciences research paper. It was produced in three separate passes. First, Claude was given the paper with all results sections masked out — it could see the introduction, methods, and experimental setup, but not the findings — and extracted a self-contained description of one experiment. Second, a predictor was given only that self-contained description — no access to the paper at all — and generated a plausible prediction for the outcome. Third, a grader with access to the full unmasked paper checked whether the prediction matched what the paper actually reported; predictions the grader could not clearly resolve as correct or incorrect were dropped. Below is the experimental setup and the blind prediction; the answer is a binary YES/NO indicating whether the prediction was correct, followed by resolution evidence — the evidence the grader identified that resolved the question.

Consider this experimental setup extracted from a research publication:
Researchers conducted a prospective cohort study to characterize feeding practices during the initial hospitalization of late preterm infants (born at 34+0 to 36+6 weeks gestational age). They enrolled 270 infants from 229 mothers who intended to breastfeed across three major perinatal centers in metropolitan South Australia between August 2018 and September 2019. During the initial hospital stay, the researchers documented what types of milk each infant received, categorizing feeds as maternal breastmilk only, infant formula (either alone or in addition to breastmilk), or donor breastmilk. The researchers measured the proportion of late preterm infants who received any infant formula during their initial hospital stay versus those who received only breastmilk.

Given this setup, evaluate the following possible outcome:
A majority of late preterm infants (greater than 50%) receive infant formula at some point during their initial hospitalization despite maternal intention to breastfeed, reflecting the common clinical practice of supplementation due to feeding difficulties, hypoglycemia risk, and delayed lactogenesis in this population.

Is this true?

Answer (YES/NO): YES